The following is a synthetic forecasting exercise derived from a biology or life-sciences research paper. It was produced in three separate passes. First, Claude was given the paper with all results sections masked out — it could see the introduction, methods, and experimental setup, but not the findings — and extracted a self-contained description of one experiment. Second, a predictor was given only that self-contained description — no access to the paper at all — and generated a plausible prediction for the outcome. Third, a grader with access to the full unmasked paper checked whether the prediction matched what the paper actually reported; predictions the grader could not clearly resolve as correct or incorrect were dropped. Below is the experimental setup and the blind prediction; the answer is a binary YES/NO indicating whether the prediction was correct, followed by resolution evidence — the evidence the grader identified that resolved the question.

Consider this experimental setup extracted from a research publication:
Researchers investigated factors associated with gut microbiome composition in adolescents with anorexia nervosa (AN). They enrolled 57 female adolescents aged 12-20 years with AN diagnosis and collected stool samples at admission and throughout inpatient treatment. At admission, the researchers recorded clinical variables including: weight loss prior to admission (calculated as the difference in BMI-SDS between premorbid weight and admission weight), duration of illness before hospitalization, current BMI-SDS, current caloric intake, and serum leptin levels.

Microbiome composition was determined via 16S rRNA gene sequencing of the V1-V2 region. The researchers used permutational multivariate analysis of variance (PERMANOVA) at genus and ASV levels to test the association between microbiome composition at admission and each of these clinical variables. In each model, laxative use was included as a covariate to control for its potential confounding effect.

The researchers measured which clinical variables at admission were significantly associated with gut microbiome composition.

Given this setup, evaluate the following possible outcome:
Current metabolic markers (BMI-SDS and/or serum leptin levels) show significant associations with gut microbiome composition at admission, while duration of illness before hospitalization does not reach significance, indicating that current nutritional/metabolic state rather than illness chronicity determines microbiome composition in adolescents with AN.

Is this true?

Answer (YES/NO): NO